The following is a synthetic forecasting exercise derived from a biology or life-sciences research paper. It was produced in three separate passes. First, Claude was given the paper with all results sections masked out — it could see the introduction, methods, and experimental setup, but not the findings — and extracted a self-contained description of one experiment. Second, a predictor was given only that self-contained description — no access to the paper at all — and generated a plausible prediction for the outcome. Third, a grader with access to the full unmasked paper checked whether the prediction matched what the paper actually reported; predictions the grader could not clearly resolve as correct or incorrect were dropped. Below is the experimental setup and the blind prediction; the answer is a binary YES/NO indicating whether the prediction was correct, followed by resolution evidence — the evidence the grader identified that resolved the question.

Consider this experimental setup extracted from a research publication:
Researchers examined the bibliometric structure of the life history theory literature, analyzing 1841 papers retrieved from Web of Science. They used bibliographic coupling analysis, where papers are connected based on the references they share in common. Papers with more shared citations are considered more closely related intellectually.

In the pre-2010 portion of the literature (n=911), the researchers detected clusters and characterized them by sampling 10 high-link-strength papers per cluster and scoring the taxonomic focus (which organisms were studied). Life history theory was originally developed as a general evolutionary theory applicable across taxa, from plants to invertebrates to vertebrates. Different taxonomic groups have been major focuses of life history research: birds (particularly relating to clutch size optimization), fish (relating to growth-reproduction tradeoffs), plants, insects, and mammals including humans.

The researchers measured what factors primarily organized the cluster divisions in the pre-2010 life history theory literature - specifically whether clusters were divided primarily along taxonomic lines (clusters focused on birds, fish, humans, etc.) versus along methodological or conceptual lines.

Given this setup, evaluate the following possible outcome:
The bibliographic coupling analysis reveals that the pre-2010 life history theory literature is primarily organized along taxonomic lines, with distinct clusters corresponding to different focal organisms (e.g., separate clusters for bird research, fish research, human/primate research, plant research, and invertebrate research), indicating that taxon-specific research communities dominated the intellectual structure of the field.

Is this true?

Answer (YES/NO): YES